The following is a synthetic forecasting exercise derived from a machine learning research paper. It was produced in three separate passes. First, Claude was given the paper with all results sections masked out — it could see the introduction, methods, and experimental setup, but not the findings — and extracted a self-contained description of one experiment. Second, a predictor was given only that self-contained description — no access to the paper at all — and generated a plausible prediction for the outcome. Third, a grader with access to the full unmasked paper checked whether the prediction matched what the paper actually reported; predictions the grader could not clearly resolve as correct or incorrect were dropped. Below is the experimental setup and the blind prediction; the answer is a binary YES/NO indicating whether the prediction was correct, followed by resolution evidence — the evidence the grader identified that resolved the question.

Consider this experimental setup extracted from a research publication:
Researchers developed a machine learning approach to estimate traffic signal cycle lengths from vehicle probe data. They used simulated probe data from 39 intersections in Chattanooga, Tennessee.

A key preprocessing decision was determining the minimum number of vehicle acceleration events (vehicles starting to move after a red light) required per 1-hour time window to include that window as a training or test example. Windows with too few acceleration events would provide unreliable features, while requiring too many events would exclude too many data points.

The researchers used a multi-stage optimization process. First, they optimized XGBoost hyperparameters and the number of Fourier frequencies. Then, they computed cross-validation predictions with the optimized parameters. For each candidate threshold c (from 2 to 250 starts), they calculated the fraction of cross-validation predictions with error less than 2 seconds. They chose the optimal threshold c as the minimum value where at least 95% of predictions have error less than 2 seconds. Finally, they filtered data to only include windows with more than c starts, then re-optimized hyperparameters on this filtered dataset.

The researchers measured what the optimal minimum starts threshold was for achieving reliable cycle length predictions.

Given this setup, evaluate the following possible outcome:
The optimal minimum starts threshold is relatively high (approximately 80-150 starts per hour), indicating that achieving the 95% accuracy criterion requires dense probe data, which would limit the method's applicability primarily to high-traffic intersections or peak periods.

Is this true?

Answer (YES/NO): NO